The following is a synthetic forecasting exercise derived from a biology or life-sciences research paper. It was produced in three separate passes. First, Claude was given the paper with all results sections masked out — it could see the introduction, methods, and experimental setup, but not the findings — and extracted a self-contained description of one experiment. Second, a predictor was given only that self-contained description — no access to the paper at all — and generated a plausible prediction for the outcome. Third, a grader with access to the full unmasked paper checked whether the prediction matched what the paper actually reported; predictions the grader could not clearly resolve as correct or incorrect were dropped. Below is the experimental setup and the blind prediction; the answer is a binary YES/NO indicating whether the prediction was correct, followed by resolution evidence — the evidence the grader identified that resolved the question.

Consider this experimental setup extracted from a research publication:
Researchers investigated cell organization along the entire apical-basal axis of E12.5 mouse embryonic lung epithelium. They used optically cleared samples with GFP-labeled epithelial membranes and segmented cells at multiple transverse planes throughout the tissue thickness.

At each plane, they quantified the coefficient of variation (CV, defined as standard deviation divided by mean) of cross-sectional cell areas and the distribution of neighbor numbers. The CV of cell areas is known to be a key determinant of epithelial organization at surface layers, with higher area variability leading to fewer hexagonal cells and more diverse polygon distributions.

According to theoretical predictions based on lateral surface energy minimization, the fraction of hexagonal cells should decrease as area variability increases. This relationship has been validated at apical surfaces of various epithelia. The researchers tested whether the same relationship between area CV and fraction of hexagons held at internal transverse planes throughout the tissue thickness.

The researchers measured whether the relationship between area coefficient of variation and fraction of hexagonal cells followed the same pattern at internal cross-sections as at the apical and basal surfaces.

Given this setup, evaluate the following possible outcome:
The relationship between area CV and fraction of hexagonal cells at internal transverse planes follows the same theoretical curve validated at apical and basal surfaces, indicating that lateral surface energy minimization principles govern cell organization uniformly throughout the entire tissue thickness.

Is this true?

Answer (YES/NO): YES